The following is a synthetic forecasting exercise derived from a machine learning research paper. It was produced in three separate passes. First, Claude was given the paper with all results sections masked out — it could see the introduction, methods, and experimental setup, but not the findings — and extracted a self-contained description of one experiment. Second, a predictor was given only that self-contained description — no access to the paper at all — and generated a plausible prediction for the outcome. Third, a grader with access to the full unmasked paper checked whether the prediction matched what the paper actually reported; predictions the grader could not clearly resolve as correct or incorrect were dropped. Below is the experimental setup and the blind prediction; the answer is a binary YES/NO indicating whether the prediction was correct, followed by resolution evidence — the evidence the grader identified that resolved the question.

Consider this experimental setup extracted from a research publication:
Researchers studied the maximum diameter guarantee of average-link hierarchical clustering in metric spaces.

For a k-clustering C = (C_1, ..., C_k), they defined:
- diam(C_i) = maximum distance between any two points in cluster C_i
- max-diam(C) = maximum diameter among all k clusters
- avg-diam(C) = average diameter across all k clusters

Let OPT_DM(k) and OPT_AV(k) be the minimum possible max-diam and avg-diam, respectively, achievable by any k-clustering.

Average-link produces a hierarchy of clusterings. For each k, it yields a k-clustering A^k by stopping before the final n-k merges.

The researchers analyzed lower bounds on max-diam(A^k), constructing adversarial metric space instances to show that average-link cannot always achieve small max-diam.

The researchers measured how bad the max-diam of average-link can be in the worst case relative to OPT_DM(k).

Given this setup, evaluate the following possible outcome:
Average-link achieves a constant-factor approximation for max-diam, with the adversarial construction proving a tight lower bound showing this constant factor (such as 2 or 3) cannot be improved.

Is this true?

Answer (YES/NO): NO